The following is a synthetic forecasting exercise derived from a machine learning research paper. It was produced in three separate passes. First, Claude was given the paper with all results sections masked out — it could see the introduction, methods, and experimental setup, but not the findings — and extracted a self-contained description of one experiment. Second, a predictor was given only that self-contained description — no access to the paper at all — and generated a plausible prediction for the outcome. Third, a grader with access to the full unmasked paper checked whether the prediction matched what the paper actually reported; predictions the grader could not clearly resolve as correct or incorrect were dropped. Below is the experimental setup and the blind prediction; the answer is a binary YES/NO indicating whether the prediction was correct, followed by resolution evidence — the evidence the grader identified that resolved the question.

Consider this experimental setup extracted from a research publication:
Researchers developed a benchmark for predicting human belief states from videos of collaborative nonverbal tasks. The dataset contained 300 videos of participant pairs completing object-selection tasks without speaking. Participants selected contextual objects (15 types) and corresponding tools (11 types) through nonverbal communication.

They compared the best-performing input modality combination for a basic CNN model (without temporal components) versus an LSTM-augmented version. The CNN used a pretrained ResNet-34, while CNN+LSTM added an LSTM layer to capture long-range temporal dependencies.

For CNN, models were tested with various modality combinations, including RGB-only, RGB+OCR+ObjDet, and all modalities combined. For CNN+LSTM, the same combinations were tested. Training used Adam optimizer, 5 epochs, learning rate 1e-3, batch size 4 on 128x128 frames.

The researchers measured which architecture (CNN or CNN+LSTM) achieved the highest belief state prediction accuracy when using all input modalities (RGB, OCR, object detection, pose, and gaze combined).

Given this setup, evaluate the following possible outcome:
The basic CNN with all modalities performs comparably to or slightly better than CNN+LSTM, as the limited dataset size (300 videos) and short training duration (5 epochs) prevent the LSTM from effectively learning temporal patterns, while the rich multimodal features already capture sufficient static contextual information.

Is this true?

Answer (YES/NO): NO